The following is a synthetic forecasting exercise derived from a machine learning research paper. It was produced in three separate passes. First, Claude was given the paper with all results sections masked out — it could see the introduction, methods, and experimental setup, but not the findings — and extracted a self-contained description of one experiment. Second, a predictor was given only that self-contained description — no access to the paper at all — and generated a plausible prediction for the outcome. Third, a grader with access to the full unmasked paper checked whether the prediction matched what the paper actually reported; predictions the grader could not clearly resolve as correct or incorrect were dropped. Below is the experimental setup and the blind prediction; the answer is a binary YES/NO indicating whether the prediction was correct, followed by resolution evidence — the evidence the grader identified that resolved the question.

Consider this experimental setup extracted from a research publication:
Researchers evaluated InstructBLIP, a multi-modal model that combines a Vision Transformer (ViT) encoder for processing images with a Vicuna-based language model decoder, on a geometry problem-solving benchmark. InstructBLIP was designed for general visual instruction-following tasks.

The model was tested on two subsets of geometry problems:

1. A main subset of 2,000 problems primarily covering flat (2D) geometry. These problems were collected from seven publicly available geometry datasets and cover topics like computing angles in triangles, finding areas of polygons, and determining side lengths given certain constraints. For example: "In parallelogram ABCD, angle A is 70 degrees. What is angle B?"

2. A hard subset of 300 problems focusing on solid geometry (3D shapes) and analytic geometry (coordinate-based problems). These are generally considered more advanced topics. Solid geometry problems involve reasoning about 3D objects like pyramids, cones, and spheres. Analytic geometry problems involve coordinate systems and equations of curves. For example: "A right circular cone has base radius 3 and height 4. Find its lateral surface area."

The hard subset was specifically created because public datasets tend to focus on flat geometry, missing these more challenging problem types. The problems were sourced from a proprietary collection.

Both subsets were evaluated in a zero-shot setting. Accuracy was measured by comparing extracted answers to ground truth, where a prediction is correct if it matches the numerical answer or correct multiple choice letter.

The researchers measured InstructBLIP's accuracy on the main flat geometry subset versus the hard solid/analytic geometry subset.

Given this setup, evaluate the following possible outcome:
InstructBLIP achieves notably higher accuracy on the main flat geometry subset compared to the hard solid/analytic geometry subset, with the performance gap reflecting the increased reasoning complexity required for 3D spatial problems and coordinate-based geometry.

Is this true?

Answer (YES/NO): NO